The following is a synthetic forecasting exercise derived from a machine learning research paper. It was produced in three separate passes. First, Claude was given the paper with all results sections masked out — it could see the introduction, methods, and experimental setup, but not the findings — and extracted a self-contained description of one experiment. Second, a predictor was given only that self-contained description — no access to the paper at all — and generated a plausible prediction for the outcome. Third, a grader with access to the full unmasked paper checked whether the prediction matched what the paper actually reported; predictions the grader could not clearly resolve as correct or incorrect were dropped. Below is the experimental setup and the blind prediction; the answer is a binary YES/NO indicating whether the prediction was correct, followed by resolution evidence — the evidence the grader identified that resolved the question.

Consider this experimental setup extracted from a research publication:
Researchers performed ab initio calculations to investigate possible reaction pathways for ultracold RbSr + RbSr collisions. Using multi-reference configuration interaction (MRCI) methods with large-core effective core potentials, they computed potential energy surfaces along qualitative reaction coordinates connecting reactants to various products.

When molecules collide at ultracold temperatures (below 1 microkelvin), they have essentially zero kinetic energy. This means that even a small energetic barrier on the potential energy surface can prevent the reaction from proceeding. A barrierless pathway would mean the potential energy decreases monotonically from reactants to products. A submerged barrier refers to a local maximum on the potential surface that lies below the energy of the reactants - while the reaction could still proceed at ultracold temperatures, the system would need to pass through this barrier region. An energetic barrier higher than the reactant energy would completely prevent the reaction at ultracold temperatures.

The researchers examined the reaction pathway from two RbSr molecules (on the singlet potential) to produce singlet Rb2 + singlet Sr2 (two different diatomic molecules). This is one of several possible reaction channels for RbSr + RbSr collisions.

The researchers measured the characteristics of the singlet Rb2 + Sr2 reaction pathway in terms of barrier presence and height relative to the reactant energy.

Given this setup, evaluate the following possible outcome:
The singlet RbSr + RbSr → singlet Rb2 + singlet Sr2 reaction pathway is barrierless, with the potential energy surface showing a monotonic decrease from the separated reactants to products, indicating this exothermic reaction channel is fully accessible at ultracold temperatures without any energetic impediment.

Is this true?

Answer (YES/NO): NO